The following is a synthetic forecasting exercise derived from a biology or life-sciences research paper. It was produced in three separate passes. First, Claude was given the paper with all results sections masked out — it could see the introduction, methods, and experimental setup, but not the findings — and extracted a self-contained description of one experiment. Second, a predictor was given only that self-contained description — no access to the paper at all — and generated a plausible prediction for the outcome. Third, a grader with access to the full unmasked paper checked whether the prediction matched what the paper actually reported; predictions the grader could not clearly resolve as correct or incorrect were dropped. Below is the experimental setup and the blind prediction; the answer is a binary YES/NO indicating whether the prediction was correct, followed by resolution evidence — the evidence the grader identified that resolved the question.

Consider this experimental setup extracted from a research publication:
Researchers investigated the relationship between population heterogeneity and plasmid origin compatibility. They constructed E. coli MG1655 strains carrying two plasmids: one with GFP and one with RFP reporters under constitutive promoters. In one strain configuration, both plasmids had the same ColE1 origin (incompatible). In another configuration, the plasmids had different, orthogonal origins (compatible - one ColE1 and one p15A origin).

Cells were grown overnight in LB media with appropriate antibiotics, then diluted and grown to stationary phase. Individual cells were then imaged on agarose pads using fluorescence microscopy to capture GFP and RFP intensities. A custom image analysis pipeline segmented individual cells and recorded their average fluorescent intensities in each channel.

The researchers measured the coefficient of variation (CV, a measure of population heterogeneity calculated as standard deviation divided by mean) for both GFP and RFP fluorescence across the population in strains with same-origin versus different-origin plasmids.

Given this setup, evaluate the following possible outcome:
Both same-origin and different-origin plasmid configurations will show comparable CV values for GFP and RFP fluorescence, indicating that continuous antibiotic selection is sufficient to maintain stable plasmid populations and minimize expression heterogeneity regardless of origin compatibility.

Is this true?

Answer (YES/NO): NO